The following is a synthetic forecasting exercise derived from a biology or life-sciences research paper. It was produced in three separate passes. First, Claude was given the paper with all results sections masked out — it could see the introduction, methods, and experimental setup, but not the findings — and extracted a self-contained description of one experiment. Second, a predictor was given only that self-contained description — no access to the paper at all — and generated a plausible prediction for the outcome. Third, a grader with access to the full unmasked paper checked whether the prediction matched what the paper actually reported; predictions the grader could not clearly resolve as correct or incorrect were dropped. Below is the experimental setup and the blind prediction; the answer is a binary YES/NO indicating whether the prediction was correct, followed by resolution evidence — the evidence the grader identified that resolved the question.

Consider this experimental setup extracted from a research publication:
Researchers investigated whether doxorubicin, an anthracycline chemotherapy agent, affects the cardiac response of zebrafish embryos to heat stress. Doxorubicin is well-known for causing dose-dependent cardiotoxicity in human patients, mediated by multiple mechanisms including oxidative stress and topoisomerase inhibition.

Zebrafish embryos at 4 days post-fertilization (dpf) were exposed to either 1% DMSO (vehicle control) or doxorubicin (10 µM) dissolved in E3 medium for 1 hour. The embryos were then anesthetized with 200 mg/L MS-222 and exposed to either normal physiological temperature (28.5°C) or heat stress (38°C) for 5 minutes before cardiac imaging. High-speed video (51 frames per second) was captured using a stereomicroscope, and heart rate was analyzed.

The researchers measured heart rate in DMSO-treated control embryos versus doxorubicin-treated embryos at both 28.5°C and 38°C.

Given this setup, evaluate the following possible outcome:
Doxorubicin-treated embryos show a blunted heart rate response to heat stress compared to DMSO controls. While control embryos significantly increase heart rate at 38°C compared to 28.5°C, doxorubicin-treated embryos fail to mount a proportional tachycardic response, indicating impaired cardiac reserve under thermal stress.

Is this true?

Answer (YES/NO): NO